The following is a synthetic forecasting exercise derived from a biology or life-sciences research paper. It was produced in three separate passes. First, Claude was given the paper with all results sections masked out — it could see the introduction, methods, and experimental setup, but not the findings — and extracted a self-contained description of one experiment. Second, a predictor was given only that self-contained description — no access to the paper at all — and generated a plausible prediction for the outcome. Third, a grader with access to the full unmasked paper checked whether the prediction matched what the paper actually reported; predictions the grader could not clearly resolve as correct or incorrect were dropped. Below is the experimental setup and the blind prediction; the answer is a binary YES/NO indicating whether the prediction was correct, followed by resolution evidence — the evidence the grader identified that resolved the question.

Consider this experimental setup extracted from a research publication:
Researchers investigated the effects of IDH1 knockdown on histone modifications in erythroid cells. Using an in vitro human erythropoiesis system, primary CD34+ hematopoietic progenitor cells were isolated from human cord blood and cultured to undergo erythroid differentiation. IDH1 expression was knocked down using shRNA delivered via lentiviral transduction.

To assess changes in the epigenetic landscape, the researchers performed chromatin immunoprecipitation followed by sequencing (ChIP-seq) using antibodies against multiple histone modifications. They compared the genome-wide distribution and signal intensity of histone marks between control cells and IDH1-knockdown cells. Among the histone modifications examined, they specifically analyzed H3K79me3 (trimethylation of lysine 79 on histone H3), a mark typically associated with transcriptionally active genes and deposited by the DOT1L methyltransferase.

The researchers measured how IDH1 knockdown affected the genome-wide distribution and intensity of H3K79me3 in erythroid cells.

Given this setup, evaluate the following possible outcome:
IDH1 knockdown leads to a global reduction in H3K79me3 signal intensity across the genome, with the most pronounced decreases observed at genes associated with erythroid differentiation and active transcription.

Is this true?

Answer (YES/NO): NO